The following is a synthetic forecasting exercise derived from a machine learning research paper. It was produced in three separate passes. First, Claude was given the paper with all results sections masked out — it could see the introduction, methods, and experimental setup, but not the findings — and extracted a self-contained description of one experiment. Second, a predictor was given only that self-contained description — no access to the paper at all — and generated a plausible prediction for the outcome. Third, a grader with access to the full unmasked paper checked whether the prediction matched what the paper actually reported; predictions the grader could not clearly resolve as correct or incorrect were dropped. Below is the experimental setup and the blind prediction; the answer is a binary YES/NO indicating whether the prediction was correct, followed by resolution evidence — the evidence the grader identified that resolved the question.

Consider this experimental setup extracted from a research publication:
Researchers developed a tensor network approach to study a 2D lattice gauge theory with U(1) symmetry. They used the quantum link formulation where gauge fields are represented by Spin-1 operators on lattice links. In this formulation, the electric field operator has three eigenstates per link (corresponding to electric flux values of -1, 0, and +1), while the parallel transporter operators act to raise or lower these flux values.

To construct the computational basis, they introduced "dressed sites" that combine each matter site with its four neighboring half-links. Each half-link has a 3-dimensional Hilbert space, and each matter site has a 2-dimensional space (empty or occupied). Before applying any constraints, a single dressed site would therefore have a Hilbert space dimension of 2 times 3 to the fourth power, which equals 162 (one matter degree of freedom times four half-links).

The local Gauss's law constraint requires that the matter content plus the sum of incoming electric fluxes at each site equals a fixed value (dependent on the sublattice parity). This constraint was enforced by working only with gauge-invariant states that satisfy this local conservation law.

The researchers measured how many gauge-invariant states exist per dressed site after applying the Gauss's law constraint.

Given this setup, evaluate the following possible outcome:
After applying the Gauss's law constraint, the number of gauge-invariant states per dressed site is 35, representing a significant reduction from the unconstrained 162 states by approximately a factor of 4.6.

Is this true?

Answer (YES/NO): YES